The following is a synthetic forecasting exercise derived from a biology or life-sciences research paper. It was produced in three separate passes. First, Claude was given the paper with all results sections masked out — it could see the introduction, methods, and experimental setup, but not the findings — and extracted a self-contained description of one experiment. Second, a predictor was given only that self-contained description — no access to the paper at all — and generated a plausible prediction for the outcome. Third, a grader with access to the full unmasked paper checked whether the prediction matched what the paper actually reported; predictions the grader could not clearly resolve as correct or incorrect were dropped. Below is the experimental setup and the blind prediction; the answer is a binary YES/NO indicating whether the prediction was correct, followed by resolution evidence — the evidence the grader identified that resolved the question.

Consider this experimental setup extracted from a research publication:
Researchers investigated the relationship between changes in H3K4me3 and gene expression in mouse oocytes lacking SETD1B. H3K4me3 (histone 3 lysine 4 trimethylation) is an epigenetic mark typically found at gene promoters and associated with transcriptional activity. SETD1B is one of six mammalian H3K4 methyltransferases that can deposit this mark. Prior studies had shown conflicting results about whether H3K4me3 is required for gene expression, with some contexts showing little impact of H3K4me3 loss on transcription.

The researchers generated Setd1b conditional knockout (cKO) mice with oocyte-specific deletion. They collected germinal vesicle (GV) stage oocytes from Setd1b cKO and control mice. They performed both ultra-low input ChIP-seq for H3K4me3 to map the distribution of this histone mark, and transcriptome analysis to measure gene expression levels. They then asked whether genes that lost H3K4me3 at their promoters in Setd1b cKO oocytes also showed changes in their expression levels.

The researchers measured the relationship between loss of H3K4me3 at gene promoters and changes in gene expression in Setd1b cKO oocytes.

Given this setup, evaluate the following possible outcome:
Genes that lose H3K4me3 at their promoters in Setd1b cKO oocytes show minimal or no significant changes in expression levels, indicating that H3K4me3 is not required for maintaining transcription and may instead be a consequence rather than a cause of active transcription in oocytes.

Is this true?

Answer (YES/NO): NO